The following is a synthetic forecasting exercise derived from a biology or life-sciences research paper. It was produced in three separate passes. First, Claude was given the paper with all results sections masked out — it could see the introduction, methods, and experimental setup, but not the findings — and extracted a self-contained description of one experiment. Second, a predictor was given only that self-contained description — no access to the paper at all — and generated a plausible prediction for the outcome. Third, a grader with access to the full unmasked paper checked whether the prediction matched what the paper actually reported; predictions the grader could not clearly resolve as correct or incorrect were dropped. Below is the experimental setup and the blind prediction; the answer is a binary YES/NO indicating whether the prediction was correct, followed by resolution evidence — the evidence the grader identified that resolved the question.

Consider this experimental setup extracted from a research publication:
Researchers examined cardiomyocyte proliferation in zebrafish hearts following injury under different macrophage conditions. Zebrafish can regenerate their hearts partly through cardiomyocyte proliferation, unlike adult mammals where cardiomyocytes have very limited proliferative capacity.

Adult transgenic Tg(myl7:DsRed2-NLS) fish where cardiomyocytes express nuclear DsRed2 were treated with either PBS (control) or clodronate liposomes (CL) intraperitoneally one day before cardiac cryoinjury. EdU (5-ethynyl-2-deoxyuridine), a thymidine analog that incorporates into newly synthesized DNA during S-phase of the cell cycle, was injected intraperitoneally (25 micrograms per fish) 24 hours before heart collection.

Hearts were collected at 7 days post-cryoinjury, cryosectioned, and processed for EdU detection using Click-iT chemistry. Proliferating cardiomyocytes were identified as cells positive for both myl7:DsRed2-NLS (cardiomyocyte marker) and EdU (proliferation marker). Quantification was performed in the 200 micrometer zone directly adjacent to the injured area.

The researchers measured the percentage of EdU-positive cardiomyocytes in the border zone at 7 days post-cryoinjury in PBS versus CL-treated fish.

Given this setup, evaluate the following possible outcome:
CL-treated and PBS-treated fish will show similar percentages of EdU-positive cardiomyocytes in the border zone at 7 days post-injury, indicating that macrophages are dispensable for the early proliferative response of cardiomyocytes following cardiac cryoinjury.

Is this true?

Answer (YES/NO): NO